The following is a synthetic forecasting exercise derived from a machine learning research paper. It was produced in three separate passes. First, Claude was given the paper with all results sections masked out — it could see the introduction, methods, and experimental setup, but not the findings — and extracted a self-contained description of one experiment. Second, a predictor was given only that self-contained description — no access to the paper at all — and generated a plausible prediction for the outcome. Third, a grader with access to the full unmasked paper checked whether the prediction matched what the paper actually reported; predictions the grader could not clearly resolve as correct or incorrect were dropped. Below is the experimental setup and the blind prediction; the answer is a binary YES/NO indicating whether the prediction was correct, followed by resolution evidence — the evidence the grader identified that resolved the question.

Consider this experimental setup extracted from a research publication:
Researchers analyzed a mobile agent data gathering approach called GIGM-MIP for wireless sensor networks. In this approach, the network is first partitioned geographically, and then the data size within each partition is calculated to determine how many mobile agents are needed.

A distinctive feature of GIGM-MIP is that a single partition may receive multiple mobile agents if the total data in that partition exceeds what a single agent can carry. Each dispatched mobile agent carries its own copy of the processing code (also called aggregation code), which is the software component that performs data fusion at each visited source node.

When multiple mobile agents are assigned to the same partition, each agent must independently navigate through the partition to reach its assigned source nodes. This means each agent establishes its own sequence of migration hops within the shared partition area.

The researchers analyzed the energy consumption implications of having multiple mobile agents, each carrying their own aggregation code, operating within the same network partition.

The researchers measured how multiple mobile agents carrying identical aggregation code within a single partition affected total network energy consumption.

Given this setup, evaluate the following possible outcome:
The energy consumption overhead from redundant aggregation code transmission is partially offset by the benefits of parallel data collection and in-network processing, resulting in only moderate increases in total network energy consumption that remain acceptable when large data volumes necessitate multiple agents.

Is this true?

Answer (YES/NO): NO